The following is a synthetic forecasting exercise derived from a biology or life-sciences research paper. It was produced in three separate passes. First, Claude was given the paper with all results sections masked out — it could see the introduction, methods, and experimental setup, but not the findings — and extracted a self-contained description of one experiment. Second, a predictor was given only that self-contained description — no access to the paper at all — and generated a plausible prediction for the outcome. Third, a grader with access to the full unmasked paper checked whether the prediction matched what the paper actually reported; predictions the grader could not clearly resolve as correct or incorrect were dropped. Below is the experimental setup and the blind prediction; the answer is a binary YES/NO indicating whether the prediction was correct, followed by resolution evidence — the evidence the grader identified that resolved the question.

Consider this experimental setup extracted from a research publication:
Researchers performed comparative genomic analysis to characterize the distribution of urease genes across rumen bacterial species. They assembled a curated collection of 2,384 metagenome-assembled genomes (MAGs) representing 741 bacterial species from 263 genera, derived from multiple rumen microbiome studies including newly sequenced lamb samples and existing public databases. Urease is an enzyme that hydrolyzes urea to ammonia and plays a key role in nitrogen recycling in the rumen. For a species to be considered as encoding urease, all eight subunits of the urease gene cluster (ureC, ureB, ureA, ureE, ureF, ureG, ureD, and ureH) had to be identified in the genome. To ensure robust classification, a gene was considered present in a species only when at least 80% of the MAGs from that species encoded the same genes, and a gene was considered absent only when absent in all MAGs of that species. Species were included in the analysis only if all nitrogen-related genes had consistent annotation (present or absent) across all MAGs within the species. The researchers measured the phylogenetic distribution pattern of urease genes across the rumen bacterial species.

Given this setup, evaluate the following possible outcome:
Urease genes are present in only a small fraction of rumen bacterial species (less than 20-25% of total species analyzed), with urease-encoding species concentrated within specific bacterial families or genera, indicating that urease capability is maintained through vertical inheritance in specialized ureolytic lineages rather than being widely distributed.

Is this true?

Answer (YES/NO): NO